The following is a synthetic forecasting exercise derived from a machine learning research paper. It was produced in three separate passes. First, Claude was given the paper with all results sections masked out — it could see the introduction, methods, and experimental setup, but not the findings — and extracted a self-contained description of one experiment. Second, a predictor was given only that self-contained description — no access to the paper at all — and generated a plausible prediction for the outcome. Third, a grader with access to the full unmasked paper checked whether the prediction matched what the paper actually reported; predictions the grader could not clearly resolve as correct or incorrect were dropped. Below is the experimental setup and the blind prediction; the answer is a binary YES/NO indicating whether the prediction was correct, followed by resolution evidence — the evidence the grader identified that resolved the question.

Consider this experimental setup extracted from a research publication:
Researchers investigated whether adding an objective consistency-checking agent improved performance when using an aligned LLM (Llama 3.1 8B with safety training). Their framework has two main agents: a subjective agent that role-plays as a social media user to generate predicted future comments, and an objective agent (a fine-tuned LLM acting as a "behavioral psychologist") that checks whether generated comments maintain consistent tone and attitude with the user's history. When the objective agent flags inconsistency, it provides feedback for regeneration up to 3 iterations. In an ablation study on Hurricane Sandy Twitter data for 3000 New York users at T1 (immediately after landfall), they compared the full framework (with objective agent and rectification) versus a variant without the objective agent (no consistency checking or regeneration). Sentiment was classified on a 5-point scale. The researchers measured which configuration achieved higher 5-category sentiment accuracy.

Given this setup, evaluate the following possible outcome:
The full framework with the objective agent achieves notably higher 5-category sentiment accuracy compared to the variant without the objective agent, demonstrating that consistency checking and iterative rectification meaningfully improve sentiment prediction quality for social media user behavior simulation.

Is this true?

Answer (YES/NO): NO